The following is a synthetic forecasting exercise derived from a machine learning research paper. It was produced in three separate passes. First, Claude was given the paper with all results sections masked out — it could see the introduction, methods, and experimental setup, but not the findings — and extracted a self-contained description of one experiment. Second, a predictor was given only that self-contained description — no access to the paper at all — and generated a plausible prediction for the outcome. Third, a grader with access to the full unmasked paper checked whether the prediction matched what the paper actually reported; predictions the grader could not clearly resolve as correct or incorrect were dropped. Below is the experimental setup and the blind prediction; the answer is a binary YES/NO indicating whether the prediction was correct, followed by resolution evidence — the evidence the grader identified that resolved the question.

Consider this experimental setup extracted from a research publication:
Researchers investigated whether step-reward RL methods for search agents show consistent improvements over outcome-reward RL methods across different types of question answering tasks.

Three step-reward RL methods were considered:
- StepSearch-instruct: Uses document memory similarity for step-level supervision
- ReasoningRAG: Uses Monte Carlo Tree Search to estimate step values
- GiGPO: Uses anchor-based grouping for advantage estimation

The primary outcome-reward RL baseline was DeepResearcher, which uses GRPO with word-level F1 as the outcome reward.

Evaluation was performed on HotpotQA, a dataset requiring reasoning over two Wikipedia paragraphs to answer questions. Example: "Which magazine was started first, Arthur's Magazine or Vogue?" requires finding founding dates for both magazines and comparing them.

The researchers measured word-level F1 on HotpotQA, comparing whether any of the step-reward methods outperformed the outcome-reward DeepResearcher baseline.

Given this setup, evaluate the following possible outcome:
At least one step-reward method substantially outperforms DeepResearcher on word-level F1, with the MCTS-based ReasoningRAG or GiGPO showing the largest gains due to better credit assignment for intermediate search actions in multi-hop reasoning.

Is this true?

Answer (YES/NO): NO